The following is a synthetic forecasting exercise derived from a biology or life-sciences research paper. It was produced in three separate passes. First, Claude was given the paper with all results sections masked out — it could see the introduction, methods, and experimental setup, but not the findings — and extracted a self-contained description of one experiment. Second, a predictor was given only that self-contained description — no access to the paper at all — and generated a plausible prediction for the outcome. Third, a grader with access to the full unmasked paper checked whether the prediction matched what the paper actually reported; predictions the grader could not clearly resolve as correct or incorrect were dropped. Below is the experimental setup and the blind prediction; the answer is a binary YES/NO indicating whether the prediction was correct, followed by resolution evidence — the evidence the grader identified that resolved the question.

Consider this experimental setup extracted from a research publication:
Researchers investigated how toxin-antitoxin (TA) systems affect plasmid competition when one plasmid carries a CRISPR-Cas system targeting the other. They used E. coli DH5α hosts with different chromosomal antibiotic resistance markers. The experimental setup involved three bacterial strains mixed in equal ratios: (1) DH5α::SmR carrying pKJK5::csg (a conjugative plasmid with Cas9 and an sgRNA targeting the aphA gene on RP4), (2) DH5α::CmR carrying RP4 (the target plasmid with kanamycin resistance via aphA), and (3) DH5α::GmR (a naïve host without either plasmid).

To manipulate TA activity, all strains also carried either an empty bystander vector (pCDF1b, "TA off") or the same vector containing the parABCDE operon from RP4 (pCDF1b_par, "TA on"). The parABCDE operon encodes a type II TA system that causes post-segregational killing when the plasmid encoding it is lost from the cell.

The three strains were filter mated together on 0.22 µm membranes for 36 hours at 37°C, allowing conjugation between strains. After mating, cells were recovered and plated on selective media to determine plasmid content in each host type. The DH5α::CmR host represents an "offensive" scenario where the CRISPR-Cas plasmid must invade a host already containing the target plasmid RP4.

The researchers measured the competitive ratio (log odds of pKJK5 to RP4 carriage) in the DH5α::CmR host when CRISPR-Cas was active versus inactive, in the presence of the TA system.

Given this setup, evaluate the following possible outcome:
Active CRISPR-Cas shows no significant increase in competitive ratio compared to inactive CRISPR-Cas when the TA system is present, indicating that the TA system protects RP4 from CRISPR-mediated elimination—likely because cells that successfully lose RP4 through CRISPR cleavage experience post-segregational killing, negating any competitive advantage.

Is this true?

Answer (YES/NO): NO